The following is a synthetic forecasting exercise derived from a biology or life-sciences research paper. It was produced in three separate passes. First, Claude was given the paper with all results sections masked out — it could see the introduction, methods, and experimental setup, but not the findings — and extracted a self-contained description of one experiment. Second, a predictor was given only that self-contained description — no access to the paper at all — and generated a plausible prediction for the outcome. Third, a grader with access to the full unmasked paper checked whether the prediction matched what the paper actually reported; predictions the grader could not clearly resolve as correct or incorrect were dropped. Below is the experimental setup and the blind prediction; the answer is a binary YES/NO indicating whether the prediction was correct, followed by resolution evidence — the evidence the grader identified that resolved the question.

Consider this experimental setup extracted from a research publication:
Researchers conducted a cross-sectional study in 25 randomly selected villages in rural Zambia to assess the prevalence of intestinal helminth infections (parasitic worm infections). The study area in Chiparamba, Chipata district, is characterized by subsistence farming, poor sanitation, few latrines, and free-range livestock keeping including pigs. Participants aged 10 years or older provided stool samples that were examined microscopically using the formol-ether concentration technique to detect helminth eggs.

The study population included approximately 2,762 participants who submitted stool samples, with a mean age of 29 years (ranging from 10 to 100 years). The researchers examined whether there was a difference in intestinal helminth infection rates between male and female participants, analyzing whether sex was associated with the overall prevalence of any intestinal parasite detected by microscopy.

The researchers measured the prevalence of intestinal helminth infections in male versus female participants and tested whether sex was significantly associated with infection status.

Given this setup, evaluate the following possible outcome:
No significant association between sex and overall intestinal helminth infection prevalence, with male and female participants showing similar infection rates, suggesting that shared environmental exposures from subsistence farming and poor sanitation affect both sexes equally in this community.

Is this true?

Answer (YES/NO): NO